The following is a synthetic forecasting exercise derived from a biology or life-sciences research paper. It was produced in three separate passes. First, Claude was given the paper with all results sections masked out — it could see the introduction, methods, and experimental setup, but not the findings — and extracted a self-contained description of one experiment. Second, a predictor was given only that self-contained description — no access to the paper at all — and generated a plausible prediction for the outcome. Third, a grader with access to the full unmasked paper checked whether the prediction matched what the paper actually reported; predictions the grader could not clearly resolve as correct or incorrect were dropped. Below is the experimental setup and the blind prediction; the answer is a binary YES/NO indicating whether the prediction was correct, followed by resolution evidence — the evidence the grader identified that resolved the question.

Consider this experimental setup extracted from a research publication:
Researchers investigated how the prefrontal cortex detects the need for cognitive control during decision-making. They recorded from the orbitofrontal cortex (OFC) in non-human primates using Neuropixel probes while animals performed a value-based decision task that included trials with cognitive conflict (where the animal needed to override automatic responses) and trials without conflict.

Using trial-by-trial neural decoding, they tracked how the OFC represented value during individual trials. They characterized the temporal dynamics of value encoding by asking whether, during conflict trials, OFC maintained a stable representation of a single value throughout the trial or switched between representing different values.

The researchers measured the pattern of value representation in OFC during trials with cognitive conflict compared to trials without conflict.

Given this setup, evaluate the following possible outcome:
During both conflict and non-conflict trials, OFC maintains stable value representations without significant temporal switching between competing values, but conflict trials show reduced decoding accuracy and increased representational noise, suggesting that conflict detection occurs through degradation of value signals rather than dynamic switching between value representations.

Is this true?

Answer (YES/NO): NO